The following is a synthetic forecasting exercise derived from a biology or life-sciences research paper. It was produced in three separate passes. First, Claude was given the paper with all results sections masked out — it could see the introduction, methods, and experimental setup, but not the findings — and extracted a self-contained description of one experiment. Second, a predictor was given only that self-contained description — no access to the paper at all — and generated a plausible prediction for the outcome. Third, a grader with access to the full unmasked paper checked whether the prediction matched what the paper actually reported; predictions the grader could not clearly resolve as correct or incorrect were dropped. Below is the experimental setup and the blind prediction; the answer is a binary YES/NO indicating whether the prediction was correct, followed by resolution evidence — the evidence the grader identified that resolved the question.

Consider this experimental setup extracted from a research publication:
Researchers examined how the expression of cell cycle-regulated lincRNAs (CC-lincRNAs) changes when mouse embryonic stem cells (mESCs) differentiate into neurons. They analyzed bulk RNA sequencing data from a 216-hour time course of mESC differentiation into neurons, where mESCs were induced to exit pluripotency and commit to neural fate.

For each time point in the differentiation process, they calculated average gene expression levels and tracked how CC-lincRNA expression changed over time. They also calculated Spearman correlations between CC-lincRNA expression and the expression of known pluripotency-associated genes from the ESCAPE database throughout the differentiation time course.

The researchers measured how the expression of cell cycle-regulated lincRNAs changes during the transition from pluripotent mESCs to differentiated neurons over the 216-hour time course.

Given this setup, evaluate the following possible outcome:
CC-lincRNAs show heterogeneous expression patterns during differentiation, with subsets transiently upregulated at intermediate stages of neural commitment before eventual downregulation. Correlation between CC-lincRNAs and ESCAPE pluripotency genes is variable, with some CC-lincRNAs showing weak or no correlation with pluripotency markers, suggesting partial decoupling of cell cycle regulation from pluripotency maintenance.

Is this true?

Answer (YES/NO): NO